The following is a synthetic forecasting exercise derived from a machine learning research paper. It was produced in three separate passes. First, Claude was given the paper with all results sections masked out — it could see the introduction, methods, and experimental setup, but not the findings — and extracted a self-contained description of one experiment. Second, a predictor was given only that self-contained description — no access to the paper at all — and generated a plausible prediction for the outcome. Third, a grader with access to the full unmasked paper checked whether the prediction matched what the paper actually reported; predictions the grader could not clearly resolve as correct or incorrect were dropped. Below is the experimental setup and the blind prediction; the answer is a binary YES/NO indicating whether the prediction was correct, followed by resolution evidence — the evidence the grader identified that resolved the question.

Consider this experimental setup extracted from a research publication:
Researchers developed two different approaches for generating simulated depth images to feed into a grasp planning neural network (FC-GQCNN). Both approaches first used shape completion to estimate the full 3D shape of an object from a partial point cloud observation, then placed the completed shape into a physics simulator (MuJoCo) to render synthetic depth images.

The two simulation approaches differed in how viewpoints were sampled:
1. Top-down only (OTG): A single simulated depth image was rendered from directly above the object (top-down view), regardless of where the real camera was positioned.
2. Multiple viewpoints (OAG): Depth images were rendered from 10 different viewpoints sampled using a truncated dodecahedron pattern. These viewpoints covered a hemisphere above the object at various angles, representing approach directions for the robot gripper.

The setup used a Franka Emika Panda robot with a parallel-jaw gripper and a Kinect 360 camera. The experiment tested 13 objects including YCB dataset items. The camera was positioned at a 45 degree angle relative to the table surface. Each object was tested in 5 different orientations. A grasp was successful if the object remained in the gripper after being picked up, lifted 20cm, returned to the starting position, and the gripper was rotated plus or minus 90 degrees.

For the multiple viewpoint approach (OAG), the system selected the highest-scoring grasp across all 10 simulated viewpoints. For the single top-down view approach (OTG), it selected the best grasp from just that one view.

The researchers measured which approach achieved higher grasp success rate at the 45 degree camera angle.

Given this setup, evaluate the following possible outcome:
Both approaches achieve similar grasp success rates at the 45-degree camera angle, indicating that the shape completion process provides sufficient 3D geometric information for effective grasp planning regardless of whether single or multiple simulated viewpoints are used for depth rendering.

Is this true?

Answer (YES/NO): NO